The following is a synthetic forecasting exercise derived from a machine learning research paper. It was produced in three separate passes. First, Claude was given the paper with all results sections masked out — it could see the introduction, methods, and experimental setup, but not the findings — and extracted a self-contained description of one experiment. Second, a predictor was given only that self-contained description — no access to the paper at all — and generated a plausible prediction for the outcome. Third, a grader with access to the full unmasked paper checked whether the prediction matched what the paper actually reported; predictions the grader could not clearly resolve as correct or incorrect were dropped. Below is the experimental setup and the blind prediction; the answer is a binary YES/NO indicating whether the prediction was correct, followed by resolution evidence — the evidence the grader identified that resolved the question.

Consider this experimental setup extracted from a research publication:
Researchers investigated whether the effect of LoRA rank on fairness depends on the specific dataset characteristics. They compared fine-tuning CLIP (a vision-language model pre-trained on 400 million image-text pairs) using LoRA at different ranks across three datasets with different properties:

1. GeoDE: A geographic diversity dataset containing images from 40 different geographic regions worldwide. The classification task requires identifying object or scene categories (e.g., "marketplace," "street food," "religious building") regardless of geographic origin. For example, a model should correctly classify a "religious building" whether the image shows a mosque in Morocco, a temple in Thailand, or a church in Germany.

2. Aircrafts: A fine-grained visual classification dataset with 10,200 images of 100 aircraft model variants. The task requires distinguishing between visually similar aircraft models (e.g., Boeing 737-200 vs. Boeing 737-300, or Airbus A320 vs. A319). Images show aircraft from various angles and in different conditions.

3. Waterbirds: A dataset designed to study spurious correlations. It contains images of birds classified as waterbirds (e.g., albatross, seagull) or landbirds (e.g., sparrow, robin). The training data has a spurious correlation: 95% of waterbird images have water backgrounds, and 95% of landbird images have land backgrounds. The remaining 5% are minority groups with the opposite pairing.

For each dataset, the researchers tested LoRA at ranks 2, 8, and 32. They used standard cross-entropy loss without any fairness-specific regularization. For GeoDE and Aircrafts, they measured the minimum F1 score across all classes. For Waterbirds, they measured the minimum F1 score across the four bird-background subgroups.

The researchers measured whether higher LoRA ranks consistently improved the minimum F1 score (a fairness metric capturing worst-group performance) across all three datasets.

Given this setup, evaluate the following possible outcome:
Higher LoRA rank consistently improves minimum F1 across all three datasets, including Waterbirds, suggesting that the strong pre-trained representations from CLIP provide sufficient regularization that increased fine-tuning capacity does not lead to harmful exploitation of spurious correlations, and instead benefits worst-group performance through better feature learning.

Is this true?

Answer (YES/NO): NO